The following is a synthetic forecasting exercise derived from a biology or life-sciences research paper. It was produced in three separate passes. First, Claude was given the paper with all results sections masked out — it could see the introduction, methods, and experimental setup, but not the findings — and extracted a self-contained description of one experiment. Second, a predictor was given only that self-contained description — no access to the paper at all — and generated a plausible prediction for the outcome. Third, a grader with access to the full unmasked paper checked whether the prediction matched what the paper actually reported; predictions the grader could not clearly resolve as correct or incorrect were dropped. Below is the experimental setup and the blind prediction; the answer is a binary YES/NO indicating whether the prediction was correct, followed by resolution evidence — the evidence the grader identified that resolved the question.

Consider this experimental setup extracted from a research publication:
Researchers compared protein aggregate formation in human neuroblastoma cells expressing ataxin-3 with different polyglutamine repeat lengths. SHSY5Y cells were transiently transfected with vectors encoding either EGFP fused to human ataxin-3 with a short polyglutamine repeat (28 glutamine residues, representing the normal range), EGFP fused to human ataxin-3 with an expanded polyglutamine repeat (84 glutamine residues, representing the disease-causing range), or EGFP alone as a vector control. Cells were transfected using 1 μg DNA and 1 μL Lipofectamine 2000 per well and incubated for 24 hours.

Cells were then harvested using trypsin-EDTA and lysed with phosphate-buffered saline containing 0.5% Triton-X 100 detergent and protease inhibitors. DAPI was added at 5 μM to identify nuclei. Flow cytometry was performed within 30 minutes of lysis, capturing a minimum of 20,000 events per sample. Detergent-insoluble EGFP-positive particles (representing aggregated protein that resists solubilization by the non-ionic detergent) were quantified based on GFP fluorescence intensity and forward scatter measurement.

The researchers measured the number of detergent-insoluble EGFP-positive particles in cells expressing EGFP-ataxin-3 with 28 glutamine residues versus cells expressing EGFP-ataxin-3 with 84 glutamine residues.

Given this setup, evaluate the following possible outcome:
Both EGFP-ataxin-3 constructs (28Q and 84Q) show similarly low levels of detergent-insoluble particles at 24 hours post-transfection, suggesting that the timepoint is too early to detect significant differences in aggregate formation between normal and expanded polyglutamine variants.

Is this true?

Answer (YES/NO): NO